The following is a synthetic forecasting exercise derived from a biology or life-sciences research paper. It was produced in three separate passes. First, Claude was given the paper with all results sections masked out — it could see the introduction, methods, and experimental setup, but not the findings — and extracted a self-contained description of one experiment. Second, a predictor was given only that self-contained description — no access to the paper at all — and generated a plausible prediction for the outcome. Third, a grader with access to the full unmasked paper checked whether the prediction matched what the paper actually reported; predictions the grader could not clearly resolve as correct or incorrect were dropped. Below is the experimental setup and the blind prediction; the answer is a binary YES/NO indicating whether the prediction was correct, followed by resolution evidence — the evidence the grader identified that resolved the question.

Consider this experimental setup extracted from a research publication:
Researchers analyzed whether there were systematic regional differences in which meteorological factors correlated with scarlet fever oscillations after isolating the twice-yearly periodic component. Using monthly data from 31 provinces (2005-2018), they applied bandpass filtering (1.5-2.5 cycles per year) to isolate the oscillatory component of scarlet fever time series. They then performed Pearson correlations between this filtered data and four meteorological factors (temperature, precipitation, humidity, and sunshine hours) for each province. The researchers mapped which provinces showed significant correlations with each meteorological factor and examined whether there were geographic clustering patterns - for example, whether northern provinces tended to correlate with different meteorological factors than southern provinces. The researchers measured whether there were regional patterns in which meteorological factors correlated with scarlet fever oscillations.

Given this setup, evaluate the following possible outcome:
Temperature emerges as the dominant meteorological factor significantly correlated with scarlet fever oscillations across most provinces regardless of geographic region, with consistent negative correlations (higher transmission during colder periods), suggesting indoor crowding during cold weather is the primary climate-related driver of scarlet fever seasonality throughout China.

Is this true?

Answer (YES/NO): NO